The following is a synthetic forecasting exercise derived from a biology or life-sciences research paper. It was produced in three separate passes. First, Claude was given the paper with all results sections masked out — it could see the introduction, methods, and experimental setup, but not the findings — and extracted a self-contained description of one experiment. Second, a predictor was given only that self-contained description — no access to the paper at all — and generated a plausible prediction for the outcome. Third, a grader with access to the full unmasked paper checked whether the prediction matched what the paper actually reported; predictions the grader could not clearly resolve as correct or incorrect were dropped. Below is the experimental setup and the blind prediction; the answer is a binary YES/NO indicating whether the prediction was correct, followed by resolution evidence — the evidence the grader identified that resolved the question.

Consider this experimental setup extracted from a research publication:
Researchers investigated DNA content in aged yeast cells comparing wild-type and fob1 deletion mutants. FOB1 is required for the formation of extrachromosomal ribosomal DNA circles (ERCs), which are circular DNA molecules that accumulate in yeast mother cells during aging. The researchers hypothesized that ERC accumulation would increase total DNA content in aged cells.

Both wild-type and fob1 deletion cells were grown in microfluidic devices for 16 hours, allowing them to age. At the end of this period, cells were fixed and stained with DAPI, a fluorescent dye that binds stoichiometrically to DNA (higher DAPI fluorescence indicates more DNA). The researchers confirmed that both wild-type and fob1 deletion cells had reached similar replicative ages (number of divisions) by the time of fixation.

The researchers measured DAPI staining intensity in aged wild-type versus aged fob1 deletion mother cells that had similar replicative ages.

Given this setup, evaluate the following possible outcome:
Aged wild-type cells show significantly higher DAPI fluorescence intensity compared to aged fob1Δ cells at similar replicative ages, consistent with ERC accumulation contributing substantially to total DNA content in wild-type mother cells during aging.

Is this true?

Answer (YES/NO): YES